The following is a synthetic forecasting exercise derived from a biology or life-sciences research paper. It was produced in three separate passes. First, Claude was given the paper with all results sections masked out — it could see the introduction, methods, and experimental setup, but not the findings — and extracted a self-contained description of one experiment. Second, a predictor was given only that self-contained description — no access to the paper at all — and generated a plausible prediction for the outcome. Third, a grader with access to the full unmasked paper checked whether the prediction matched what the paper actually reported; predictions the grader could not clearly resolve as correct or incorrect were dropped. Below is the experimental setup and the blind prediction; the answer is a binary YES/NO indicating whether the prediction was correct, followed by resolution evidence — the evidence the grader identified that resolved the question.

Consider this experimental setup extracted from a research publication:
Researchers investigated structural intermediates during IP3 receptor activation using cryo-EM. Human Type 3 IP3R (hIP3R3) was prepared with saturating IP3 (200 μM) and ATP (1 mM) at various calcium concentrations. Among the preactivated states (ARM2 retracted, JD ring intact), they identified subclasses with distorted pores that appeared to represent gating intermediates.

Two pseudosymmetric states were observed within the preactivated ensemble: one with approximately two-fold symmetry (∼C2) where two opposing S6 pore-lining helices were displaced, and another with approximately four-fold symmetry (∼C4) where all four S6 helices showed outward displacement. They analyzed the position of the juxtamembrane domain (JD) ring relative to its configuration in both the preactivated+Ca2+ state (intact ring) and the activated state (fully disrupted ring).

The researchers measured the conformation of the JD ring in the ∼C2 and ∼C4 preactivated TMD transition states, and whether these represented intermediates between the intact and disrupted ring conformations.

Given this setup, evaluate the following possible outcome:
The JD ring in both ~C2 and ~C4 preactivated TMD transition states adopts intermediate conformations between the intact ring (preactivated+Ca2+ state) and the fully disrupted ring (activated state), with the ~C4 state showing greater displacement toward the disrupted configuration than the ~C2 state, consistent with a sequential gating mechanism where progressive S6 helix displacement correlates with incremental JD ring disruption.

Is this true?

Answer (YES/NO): YES